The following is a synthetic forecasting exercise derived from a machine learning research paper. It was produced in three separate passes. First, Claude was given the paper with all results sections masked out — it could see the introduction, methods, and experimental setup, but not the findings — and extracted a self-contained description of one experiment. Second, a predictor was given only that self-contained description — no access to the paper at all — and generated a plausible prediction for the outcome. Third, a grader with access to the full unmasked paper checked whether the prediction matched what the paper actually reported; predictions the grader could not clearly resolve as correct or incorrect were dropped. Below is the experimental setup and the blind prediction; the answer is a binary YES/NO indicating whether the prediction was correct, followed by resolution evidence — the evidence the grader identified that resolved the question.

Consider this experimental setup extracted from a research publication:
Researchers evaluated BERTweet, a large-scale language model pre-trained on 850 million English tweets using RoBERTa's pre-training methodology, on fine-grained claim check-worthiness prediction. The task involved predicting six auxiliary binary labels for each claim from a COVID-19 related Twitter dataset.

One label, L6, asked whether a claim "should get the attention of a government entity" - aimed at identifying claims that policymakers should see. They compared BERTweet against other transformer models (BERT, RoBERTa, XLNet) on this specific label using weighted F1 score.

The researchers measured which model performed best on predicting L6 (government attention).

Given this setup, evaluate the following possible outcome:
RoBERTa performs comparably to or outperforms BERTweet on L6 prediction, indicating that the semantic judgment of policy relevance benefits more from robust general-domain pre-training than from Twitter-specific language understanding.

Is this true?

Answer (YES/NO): NO